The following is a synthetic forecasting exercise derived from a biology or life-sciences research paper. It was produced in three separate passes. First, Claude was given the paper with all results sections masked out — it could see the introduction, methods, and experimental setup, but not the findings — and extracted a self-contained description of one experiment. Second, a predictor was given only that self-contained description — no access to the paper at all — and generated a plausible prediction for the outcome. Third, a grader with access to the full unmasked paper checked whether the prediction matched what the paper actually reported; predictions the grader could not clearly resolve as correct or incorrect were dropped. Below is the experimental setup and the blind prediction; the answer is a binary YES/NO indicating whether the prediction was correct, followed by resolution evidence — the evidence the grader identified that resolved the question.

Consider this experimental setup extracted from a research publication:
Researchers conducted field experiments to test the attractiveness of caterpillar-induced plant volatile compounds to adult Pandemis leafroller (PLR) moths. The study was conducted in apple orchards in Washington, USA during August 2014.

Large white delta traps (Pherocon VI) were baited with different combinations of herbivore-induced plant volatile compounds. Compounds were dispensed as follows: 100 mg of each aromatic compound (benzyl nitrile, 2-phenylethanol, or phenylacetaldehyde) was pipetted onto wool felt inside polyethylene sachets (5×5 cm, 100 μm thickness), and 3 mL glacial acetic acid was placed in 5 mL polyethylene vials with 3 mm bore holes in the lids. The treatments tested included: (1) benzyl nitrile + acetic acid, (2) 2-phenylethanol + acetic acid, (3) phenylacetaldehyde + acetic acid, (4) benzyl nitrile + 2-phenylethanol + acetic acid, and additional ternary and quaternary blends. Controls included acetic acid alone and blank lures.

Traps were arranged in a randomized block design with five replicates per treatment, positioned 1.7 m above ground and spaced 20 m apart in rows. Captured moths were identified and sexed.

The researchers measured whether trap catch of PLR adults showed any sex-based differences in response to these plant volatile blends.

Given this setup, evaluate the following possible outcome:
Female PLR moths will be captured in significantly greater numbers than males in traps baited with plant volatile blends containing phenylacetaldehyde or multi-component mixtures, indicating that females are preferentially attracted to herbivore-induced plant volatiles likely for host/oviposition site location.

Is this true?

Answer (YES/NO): NO